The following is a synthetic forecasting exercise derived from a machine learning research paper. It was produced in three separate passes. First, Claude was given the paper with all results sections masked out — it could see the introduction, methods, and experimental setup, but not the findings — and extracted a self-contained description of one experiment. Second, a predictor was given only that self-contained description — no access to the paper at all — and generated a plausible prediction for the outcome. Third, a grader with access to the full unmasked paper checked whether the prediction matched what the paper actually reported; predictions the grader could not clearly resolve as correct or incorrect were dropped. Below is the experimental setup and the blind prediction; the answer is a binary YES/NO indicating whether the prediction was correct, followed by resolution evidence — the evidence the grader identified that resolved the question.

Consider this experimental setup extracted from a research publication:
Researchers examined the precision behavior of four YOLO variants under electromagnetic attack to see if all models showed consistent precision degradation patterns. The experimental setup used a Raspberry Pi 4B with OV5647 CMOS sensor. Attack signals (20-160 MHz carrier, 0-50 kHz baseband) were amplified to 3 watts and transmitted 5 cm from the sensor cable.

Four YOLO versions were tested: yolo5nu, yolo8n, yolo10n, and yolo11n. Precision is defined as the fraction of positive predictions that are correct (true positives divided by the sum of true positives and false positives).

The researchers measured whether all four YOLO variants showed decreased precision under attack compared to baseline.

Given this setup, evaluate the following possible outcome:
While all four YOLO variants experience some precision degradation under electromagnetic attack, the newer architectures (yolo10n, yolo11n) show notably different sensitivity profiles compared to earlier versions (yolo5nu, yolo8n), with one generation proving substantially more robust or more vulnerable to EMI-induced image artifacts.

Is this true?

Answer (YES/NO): NO